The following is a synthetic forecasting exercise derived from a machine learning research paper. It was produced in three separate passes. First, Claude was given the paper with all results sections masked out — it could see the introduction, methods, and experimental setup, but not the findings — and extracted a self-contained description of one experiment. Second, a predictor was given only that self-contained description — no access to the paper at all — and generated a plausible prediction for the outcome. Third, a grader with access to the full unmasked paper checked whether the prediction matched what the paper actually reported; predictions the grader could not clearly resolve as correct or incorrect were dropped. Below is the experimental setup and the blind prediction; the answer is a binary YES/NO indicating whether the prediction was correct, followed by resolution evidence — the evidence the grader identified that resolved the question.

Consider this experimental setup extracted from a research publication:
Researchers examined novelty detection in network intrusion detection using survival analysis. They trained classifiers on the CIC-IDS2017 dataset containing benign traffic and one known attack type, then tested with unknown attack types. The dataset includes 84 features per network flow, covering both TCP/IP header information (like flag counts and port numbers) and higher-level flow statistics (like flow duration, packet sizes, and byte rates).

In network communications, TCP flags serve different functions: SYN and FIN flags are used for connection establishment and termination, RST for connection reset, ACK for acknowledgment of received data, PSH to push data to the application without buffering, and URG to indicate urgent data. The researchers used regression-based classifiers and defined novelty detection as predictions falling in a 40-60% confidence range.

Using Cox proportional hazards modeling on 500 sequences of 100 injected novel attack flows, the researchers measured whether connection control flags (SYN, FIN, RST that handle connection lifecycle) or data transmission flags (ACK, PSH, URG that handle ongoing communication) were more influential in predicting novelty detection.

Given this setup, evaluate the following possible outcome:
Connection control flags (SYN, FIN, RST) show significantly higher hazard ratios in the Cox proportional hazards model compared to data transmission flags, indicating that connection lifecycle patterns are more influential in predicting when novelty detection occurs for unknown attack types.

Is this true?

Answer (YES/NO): NO